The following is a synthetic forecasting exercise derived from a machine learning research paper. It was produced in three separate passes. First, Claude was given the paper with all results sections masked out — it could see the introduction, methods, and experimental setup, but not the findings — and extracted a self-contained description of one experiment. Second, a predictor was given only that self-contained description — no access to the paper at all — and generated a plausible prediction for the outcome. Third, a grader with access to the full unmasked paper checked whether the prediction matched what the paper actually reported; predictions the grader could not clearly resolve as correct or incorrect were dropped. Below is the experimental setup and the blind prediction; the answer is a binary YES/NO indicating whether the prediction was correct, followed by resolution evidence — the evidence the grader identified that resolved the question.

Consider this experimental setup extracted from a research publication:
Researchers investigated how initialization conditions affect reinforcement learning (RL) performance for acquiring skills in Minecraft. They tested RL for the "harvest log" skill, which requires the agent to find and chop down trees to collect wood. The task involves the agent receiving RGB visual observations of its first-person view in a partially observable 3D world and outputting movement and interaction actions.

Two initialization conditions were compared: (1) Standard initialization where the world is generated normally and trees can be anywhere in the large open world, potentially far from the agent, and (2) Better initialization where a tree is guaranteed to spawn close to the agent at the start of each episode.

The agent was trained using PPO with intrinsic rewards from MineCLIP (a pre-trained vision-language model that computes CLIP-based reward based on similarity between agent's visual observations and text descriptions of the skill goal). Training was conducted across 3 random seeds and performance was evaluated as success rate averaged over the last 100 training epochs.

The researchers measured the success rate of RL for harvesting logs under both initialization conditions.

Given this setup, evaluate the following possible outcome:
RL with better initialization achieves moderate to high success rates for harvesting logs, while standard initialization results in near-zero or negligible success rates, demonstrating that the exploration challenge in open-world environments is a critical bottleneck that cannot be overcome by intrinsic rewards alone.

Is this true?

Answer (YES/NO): YES